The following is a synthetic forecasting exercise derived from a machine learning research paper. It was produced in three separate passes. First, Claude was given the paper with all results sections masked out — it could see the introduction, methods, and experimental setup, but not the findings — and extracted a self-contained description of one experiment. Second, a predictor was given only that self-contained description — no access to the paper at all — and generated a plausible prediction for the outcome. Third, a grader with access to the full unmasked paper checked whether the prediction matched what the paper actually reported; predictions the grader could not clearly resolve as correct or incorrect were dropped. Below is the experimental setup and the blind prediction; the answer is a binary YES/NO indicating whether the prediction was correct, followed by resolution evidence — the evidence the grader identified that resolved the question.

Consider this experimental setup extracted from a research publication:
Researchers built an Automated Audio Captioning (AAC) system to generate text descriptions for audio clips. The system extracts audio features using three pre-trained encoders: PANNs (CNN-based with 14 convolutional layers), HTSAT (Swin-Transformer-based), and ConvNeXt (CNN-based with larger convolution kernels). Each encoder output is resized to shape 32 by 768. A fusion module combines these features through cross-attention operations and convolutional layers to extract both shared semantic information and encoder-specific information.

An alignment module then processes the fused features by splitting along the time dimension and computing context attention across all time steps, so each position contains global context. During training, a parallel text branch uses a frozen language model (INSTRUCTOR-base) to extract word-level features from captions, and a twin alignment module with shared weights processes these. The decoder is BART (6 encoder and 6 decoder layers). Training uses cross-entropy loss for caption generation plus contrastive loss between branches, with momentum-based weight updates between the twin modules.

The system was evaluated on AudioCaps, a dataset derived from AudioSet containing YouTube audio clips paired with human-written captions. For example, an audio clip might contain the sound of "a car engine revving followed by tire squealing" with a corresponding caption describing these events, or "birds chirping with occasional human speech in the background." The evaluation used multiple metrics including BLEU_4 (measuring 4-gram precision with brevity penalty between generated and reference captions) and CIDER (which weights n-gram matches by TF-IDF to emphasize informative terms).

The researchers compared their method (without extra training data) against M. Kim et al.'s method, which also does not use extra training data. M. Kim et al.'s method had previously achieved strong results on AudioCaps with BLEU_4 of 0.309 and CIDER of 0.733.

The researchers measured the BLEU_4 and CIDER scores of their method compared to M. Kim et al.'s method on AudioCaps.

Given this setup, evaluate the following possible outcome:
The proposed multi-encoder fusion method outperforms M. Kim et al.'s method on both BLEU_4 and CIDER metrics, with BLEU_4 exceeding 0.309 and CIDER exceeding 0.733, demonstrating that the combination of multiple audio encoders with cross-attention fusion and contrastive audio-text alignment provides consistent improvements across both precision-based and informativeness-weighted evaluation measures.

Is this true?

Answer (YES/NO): NO